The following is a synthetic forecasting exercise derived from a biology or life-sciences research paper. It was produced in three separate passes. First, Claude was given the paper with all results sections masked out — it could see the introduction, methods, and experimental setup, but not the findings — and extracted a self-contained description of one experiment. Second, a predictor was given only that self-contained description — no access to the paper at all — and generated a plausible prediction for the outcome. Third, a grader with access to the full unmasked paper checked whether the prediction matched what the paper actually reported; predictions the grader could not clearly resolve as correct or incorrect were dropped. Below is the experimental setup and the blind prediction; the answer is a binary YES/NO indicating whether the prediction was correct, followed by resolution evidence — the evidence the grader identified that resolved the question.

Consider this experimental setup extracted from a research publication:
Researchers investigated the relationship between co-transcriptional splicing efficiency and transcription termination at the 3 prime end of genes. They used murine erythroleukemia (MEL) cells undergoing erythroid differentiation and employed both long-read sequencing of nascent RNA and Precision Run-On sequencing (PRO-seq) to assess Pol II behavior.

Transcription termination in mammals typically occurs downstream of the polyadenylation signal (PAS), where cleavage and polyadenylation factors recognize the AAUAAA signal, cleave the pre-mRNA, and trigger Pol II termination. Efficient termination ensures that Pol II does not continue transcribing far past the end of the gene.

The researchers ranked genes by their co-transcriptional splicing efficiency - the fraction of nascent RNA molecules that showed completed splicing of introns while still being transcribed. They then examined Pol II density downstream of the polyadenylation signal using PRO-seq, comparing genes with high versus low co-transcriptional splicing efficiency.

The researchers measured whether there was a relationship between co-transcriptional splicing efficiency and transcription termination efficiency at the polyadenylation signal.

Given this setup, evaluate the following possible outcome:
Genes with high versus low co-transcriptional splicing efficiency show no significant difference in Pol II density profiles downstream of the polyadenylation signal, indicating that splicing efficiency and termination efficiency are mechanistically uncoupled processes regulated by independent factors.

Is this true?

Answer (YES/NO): NO